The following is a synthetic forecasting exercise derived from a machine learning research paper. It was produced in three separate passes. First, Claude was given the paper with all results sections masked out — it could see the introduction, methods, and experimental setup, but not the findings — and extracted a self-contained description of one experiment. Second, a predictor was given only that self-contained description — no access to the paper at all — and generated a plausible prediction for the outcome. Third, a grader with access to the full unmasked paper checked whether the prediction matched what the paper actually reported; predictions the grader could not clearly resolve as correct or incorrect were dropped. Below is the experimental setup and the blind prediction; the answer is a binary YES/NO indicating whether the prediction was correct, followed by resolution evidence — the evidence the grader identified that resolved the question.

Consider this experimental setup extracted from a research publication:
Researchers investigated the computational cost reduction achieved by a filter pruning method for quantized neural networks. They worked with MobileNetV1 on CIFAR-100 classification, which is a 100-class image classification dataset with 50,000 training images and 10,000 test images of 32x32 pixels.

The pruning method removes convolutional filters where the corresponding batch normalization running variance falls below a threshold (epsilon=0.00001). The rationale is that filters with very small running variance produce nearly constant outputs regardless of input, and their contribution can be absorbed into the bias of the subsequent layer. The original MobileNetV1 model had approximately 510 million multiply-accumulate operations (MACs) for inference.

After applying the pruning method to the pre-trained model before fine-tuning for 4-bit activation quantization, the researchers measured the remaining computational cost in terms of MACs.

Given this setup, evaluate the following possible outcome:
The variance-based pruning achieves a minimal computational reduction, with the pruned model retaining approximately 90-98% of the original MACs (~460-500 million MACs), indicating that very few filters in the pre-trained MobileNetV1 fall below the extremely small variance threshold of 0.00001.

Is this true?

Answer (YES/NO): NO